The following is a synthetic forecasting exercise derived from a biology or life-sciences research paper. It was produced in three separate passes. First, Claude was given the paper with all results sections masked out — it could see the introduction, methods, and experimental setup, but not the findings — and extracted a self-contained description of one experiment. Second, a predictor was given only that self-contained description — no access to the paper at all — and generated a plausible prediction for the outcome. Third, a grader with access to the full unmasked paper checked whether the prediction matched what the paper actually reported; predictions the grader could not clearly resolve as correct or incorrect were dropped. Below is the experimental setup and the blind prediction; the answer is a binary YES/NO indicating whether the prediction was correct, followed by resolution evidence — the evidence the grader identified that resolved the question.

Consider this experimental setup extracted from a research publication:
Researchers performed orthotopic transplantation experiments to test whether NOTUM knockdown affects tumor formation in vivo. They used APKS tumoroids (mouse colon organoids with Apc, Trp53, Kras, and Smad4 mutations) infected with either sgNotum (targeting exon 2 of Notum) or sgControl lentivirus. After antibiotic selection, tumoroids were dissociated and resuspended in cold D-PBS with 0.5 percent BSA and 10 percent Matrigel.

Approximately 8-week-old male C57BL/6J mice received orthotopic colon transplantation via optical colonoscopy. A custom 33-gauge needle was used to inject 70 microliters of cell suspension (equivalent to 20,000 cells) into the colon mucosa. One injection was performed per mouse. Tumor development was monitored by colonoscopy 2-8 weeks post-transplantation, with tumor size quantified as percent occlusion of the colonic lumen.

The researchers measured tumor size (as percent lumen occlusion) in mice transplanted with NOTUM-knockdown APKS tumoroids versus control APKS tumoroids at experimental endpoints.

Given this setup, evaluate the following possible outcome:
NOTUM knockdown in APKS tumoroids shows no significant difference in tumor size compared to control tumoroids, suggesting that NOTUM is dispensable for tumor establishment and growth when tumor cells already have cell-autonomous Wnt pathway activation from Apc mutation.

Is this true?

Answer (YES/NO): NO